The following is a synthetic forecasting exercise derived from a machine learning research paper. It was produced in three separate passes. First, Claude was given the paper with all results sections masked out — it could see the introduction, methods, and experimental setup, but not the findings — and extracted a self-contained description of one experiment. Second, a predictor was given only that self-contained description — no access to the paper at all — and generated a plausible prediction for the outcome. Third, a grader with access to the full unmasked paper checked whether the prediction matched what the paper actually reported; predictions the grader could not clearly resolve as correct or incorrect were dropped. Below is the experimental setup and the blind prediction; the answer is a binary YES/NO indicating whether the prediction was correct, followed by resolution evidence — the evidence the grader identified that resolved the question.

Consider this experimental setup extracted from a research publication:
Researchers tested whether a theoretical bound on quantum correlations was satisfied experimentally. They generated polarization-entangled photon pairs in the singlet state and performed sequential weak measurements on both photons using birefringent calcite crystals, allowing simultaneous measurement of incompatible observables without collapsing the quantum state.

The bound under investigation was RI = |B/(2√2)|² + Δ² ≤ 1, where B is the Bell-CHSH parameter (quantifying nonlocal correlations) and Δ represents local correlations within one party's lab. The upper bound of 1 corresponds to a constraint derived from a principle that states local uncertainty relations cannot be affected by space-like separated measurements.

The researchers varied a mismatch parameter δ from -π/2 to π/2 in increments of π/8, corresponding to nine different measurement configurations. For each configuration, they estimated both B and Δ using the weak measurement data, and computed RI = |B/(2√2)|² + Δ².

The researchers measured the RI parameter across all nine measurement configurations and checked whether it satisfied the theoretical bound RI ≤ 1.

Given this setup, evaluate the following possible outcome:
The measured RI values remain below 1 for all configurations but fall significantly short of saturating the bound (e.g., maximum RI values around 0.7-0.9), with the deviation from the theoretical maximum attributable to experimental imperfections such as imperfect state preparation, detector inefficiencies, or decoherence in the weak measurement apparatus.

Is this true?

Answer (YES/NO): NO